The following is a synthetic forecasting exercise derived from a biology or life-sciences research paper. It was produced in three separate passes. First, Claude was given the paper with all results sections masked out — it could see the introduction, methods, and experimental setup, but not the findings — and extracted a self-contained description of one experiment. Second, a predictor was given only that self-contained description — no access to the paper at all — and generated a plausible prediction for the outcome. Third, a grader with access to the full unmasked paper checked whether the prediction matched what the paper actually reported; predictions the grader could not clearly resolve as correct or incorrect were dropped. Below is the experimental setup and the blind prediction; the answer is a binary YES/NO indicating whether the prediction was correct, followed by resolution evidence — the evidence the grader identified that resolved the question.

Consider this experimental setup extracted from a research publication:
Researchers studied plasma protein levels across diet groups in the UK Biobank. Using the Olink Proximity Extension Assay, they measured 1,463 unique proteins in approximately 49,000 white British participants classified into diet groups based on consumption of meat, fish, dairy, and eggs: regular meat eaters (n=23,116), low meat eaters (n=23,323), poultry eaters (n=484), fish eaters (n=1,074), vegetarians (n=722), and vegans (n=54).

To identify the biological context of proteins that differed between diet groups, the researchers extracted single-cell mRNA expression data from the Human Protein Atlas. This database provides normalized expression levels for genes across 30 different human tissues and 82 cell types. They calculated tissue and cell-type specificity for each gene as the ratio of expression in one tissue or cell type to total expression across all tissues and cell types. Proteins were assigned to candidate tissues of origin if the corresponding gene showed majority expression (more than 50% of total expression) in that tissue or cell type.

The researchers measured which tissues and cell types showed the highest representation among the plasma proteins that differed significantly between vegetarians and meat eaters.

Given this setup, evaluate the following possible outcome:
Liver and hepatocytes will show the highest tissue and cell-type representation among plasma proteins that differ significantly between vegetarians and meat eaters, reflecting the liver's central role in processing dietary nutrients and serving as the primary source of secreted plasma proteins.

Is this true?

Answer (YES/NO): NO